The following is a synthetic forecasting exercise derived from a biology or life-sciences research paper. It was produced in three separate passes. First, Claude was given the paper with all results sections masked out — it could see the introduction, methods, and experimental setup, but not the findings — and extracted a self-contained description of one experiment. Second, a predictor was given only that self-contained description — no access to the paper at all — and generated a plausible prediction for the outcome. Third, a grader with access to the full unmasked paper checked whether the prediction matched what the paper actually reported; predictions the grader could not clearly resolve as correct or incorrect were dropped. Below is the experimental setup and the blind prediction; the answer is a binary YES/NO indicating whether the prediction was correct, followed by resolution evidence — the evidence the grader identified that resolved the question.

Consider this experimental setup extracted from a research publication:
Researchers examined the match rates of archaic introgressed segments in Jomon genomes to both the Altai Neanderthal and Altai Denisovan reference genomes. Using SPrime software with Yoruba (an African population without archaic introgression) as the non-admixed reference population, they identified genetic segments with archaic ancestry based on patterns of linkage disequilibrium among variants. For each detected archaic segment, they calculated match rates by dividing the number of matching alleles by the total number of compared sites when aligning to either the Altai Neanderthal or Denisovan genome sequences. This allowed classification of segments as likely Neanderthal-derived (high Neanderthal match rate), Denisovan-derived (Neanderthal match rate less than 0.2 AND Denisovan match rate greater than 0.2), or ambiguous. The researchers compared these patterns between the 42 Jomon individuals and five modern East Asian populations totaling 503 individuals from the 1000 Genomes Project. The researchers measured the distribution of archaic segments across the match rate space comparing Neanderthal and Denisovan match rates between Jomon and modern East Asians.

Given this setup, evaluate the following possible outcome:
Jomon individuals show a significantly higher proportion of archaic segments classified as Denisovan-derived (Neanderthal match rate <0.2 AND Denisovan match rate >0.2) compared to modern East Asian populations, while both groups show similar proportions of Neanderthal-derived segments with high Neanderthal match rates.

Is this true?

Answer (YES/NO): NO